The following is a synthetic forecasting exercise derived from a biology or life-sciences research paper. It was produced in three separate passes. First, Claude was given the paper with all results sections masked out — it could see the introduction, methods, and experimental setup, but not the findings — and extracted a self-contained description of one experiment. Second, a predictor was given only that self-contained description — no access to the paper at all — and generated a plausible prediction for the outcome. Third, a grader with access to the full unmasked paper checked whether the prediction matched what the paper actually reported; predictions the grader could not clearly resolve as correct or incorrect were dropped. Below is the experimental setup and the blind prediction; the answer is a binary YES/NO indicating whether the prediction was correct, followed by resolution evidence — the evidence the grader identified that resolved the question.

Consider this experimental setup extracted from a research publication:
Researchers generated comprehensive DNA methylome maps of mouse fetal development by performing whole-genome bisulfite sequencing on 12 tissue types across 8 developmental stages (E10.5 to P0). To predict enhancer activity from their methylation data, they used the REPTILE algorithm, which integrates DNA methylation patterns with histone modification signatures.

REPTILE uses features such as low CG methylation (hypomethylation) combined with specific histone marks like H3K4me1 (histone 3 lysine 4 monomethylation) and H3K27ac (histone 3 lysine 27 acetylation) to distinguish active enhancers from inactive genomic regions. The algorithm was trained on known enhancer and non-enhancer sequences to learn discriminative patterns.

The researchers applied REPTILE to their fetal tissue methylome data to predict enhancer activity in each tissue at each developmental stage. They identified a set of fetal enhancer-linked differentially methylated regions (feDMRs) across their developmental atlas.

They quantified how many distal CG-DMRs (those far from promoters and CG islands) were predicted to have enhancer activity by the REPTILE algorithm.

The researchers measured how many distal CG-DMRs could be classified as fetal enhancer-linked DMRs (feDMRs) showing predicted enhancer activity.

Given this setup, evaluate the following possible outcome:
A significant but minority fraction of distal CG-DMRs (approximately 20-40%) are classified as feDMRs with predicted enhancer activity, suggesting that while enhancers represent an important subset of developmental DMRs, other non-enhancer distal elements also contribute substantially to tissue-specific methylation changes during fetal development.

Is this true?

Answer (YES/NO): YES